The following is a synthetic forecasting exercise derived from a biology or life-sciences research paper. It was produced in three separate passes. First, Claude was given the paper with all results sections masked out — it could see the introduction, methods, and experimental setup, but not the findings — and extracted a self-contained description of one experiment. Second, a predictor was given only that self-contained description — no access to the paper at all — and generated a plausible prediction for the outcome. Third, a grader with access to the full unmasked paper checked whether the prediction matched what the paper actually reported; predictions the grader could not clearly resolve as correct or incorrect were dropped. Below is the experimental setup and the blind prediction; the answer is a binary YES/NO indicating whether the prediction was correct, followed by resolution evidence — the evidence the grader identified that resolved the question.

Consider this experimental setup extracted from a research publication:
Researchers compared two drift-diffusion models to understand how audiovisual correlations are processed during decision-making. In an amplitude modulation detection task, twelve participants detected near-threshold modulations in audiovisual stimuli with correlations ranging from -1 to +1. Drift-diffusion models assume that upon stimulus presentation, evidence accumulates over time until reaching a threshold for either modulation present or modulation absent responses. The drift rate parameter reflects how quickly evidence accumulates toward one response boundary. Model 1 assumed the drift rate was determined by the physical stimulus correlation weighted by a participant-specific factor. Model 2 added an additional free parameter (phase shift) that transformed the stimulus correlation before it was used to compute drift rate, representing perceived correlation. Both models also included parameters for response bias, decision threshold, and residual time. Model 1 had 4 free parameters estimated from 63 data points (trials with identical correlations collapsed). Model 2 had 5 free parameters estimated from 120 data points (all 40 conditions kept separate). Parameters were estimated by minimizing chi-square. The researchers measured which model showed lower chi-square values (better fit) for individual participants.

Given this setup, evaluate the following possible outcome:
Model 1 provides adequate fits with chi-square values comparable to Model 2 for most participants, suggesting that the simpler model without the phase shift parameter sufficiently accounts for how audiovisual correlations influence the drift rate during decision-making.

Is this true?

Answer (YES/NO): NO